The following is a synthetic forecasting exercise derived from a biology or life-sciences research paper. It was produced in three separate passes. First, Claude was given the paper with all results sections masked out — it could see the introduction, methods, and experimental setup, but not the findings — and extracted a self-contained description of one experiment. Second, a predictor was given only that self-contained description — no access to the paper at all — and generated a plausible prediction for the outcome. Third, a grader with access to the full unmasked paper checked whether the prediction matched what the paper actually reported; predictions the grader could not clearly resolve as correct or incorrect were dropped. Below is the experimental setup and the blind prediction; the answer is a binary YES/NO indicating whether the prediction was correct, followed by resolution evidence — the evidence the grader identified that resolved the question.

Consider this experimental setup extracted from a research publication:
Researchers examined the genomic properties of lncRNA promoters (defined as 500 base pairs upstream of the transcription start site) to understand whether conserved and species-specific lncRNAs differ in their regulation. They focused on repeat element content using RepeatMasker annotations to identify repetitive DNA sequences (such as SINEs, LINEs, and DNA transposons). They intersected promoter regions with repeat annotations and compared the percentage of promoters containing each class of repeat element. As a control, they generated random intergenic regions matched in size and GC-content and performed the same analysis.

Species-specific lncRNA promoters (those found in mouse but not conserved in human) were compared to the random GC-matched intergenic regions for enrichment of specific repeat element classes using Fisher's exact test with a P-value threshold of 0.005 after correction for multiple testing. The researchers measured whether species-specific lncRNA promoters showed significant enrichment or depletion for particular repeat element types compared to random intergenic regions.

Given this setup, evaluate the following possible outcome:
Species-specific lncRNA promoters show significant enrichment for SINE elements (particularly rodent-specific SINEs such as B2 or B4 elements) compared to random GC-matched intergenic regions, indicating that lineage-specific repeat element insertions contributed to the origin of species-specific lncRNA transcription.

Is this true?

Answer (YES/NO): NO